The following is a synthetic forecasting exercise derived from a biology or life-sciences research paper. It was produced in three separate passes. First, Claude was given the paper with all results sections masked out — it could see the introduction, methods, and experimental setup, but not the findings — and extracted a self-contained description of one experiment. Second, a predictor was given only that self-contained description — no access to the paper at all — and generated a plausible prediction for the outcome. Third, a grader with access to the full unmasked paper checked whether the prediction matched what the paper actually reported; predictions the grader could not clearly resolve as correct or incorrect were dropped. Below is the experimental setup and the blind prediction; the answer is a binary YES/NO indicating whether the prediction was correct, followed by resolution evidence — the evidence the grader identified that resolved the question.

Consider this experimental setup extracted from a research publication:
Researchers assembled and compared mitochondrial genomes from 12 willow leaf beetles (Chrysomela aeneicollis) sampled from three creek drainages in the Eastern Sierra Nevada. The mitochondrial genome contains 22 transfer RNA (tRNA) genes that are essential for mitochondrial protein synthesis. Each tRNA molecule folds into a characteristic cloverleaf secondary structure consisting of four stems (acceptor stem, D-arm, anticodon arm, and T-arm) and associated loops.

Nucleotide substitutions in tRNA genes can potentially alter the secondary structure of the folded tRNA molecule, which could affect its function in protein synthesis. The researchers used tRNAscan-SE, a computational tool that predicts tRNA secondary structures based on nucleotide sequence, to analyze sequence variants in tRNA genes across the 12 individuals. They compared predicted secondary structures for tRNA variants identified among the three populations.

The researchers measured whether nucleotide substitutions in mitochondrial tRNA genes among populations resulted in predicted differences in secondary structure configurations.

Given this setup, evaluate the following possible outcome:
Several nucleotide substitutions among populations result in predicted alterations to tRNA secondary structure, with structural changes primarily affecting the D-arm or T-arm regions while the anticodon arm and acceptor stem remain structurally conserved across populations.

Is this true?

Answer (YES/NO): NO